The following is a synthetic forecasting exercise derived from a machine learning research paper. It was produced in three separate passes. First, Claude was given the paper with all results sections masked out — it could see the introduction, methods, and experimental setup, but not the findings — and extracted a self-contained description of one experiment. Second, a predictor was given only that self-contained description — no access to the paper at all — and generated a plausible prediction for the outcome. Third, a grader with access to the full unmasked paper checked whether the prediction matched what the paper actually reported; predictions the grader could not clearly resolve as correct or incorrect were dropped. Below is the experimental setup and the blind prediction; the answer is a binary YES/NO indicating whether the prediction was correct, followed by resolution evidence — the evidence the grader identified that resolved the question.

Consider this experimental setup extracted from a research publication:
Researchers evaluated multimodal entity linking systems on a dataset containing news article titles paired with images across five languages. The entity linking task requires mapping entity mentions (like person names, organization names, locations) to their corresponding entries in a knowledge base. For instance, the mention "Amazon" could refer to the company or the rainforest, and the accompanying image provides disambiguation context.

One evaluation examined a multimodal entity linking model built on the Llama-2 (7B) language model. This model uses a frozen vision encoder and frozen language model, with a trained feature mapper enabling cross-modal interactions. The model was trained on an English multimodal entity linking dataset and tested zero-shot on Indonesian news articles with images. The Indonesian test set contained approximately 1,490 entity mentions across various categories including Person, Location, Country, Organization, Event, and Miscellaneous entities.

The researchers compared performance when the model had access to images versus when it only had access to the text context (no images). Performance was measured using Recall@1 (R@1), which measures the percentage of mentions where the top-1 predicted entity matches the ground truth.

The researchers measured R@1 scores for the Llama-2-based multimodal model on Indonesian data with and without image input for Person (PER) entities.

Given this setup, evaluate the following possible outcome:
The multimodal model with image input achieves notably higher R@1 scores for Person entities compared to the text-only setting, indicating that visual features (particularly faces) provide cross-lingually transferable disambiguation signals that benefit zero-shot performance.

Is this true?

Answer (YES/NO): YES